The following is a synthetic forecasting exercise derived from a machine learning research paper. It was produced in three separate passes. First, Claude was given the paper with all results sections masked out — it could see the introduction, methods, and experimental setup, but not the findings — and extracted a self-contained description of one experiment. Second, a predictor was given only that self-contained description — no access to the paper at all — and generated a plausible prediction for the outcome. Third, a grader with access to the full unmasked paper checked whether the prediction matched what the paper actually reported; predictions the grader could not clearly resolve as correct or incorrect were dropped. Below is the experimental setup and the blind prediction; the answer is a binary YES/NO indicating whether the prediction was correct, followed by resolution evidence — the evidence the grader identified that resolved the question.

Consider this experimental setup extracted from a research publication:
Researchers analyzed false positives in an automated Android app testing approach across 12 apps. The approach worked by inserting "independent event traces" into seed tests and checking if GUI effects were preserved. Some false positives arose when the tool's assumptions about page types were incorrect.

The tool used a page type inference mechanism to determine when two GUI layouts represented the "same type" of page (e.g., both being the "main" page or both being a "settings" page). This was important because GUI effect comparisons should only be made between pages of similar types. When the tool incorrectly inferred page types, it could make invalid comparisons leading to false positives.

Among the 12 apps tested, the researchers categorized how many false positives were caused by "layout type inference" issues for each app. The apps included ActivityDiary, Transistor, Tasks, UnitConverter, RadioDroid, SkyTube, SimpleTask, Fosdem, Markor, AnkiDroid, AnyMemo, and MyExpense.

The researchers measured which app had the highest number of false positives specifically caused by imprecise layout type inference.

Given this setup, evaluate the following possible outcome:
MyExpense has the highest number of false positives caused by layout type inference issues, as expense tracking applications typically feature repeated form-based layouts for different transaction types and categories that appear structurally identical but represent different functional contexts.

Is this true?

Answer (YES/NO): NO